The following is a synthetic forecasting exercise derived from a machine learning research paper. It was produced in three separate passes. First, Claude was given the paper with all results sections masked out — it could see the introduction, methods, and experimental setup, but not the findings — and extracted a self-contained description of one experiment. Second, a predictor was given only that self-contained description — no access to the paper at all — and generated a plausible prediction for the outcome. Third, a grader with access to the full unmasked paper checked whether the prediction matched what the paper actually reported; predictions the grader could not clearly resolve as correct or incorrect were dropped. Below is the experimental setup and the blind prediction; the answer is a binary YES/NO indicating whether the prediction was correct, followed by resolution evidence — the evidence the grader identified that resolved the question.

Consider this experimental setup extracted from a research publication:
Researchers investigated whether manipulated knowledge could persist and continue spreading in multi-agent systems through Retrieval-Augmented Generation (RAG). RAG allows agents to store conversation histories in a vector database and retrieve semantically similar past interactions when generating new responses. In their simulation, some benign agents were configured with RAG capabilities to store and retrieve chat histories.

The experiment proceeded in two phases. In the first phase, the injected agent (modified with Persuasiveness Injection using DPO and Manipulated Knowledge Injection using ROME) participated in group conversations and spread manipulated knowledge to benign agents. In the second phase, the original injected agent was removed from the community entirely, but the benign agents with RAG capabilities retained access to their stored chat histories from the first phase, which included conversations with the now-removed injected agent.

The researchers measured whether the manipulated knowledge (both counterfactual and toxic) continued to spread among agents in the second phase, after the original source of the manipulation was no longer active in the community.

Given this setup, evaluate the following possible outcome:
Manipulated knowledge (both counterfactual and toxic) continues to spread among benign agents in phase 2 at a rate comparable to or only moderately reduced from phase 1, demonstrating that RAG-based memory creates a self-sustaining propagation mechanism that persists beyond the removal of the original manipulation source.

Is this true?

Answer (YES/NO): YES